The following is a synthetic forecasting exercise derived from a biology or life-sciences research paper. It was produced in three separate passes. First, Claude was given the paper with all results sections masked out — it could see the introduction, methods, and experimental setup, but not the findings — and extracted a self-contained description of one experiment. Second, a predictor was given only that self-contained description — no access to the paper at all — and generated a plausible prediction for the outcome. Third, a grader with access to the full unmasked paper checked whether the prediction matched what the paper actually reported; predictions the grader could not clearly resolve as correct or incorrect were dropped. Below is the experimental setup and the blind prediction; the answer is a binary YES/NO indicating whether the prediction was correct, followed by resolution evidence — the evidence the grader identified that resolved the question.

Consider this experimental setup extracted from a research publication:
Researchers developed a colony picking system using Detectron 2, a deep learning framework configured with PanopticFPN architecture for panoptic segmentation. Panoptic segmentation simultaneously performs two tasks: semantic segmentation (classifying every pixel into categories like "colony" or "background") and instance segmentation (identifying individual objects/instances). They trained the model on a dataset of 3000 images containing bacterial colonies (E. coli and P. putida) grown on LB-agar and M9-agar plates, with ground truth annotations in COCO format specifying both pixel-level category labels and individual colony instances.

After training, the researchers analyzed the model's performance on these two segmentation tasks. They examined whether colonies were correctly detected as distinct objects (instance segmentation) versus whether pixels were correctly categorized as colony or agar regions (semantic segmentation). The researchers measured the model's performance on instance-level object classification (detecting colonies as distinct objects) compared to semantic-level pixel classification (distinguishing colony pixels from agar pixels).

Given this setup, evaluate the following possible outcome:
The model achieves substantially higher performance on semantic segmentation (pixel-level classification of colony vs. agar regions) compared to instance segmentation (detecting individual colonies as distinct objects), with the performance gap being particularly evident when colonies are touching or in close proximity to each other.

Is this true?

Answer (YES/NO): YES